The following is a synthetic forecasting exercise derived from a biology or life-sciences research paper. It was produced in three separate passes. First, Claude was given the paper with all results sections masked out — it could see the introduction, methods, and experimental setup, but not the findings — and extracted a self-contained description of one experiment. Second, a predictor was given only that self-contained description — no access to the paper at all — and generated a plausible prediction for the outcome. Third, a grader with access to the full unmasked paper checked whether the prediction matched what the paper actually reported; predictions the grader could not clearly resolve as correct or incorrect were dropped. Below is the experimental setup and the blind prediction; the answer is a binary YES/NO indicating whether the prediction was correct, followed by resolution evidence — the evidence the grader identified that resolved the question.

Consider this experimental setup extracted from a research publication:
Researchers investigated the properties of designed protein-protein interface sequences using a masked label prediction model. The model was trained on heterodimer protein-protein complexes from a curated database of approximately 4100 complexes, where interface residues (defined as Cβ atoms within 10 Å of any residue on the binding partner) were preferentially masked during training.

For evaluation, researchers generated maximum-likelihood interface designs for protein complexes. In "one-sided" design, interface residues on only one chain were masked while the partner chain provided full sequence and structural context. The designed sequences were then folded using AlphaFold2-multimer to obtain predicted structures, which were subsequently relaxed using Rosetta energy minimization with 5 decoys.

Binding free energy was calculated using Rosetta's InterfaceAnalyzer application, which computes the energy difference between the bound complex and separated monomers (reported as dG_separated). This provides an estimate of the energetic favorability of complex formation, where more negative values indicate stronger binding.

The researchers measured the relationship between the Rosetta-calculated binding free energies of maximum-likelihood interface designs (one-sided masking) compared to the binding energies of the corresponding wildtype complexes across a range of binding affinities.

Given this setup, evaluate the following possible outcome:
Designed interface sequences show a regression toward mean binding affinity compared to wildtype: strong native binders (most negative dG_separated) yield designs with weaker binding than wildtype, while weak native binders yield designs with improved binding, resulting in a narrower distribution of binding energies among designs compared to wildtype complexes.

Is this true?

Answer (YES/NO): NO